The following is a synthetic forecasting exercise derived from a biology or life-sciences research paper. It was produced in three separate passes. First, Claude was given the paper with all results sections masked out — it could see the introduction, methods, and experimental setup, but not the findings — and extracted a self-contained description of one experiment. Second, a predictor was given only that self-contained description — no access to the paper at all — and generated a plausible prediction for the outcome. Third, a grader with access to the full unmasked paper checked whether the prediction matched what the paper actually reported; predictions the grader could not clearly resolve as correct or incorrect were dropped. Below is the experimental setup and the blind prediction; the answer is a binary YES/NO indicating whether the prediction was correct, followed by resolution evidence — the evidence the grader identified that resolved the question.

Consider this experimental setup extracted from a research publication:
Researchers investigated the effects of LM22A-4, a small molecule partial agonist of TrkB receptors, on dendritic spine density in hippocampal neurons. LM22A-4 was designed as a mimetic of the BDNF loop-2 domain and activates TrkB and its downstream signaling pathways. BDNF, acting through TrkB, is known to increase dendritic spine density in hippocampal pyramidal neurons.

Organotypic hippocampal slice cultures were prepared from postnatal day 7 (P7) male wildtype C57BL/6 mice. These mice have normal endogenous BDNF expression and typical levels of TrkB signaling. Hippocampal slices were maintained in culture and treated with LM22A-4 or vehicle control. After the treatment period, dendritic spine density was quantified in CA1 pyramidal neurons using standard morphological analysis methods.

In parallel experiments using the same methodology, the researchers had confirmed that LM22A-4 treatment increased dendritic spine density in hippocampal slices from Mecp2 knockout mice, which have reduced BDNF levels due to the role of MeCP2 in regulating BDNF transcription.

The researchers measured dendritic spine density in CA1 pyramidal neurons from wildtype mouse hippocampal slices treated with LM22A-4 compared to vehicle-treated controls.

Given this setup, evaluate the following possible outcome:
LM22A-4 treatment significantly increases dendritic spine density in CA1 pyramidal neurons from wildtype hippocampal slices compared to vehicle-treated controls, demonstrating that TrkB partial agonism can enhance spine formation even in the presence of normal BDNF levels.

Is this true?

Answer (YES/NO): NO